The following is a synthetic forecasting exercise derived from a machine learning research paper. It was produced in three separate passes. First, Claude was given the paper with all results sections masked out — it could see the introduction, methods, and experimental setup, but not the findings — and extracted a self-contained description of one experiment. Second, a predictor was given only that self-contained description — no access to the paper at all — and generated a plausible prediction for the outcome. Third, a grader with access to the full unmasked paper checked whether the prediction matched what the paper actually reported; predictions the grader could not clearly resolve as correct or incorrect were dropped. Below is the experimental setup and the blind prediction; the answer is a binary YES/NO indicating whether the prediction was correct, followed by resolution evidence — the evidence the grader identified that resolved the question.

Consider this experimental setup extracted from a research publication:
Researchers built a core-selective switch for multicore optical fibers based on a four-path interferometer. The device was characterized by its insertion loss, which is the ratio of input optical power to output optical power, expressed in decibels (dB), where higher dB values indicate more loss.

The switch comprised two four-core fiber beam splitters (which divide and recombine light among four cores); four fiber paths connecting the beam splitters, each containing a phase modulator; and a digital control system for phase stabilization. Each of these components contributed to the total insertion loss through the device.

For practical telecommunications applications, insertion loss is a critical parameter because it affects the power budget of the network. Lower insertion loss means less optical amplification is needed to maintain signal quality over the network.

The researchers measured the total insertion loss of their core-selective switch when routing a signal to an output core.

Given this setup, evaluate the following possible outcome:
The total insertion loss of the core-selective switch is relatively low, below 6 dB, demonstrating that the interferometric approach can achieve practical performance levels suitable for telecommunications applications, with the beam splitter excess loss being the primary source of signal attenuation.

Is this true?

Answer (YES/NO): NO